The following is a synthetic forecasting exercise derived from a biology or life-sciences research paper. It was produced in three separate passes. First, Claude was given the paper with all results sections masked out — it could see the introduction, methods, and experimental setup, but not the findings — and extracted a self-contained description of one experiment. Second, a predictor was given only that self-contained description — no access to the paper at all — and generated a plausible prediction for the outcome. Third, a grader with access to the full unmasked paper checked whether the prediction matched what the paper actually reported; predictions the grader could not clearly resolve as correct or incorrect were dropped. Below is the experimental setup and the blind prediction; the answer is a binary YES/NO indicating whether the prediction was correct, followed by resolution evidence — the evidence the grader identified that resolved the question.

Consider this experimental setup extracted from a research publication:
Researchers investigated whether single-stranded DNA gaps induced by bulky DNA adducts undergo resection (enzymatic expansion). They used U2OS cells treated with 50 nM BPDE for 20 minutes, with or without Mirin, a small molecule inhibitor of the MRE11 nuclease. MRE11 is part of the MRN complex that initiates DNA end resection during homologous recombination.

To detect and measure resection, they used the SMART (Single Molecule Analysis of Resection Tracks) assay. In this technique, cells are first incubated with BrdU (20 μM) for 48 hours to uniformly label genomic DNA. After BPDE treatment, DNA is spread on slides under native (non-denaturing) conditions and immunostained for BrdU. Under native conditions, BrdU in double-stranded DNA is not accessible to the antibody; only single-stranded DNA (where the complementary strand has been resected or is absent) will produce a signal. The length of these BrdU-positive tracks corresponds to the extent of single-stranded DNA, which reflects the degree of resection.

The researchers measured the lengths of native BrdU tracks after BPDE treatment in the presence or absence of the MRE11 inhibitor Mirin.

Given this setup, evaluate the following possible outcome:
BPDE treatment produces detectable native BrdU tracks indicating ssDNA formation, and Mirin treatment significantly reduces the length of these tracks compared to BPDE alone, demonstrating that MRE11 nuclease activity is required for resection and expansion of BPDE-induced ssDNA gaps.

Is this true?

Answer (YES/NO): NO